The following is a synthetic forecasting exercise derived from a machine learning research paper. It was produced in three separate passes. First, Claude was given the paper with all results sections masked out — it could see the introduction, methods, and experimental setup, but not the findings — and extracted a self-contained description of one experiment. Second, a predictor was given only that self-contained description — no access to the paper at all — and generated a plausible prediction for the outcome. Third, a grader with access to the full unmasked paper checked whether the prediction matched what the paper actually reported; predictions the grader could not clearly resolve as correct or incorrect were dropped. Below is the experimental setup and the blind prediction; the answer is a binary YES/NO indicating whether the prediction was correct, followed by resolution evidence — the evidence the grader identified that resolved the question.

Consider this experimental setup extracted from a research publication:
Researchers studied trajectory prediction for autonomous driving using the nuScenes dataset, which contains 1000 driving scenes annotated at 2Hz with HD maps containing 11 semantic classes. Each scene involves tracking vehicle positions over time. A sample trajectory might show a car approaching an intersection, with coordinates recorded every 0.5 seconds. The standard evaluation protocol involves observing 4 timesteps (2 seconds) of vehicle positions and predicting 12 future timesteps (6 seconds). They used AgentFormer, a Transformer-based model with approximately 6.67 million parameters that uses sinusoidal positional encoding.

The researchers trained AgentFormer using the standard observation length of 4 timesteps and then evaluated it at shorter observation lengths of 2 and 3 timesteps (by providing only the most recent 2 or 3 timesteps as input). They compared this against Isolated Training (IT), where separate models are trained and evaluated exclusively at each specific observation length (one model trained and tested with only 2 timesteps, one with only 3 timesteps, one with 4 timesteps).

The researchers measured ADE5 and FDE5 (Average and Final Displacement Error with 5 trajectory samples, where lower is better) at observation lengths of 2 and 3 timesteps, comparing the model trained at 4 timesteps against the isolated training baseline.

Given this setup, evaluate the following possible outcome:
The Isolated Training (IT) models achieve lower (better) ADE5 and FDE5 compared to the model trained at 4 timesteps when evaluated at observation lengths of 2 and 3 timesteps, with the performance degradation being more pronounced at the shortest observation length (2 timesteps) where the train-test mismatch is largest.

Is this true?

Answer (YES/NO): YES